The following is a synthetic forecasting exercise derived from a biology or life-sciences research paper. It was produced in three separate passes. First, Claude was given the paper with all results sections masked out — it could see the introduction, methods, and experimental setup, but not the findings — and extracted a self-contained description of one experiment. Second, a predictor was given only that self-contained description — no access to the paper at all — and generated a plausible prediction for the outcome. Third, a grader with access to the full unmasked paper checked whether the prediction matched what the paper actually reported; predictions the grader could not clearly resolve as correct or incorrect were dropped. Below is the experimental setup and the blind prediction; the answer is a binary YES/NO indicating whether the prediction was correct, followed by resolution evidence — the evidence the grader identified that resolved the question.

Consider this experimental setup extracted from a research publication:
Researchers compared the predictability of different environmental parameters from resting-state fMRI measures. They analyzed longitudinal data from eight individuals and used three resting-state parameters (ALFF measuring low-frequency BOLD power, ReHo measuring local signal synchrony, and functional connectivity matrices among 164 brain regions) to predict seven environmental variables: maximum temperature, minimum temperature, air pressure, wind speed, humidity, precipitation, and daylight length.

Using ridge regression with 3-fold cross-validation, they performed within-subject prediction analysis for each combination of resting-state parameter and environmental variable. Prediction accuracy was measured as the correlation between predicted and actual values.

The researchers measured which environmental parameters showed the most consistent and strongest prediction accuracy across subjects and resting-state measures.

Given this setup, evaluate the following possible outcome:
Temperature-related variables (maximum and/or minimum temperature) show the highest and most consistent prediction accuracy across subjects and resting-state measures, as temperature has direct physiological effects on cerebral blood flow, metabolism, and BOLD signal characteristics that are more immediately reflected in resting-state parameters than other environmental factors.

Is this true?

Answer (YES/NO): NO